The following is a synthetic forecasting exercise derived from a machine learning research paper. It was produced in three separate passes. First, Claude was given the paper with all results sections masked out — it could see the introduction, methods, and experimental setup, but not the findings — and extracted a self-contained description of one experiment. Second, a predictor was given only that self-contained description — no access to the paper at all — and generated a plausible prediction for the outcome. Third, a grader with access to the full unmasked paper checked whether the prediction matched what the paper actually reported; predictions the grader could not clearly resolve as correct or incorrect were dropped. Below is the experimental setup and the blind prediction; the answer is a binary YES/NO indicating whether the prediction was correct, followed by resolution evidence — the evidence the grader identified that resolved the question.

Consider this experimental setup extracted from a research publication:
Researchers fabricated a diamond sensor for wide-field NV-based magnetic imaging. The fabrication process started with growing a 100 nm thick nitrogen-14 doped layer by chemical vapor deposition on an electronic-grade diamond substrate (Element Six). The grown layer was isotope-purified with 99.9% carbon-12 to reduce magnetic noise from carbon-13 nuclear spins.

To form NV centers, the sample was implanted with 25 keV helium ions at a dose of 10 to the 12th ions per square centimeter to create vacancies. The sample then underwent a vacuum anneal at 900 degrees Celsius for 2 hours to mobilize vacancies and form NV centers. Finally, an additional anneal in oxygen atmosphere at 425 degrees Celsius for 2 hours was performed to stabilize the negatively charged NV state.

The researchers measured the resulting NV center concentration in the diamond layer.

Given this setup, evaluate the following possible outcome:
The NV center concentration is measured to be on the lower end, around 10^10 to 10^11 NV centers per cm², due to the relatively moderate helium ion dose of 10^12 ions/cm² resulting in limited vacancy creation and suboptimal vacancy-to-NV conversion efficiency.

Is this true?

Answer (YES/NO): NO